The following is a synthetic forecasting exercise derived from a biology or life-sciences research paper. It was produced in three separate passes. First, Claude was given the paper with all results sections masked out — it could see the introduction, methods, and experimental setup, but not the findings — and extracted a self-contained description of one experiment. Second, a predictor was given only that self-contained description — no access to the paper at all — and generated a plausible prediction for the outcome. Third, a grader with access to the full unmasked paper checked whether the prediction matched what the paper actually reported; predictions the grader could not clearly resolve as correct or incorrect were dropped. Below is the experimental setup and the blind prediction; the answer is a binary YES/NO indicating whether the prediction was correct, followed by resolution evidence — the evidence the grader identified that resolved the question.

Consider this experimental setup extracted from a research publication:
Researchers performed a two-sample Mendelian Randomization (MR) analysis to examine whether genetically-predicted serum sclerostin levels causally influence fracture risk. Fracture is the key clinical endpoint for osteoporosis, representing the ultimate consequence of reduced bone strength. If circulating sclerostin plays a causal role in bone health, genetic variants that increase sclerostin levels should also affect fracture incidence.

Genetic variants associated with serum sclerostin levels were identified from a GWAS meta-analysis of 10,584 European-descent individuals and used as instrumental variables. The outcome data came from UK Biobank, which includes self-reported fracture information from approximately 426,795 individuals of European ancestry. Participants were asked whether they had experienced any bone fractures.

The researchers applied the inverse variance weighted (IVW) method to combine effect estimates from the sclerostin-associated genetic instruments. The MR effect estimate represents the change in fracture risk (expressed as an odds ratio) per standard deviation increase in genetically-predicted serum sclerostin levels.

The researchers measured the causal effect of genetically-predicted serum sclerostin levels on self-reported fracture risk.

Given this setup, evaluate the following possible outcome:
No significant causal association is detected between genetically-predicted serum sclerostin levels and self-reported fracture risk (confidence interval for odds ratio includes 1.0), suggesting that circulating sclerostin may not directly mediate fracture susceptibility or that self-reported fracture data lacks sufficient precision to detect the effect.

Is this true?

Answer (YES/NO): NO